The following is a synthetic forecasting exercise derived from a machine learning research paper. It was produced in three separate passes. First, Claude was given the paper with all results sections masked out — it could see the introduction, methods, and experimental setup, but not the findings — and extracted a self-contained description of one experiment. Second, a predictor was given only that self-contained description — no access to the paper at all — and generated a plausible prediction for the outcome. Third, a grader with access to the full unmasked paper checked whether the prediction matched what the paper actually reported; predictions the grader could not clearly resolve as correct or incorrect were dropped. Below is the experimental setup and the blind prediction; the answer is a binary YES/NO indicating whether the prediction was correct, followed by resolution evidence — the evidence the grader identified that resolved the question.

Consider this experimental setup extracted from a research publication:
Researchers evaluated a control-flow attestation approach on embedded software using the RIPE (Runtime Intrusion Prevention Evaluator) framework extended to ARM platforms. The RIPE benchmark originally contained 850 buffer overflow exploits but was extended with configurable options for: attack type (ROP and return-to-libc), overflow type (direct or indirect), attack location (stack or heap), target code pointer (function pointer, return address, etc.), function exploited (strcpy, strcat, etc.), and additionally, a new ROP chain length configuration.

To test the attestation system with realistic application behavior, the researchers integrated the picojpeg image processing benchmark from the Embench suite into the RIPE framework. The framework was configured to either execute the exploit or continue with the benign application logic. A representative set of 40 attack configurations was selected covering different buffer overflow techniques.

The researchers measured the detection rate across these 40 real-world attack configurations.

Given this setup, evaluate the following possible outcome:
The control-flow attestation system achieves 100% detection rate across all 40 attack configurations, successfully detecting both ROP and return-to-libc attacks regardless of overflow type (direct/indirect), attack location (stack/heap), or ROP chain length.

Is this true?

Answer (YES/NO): YES